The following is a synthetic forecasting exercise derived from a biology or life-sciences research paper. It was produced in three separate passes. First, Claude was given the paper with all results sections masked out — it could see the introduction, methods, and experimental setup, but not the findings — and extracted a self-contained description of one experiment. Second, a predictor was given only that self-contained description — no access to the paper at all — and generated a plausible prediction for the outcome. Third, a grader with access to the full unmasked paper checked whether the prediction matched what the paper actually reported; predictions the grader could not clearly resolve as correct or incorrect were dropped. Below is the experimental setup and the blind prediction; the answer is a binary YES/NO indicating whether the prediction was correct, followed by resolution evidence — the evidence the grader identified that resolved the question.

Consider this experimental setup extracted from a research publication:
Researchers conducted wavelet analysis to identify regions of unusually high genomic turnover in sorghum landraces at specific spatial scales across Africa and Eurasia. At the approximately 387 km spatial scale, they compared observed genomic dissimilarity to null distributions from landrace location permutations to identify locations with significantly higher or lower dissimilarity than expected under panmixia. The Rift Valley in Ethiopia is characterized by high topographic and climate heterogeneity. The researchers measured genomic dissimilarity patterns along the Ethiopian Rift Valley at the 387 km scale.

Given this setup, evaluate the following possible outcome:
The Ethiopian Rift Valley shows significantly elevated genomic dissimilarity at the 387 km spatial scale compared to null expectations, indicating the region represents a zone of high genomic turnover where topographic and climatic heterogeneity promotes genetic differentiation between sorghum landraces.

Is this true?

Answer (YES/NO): YES